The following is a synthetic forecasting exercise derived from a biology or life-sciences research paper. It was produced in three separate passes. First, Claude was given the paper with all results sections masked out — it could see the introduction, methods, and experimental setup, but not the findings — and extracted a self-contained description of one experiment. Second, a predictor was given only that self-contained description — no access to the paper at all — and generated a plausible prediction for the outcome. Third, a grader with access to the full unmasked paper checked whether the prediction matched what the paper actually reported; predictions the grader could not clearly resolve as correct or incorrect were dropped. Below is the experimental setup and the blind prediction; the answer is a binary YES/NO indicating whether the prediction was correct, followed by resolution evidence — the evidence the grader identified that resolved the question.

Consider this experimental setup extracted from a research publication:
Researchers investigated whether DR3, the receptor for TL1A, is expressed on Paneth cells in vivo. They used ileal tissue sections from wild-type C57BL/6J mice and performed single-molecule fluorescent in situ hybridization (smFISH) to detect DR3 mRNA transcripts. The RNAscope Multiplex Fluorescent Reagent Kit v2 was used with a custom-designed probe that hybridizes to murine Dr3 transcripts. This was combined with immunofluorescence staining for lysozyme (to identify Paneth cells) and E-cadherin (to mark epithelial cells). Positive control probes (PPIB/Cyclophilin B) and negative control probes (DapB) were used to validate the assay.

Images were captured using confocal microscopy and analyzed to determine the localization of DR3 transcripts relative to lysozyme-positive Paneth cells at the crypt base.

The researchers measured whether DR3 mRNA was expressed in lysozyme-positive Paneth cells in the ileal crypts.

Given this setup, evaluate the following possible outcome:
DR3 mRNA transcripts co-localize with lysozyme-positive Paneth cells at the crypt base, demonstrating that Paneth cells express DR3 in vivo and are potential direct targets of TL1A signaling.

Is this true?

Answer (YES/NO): YES